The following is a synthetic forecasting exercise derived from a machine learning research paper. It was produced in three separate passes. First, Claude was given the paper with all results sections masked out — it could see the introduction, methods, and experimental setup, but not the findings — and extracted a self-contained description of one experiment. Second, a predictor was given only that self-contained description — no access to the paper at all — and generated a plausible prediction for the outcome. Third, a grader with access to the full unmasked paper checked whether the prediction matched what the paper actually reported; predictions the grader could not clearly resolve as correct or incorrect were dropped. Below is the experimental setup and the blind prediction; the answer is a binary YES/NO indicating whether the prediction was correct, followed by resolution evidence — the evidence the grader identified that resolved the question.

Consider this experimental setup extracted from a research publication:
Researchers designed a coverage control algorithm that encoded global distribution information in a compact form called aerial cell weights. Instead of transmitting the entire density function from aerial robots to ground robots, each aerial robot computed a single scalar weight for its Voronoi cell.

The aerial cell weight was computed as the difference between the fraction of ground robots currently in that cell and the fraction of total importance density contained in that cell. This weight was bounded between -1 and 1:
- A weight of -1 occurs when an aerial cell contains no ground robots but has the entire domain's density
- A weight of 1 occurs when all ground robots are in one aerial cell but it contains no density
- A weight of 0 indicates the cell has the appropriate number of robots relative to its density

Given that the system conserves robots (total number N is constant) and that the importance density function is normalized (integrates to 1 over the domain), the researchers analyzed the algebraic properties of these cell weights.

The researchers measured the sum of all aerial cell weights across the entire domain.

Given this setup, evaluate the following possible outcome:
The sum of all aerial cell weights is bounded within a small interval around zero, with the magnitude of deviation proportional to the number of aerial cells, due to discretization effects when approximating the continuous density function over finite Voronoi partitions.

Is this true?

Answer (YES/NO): NO